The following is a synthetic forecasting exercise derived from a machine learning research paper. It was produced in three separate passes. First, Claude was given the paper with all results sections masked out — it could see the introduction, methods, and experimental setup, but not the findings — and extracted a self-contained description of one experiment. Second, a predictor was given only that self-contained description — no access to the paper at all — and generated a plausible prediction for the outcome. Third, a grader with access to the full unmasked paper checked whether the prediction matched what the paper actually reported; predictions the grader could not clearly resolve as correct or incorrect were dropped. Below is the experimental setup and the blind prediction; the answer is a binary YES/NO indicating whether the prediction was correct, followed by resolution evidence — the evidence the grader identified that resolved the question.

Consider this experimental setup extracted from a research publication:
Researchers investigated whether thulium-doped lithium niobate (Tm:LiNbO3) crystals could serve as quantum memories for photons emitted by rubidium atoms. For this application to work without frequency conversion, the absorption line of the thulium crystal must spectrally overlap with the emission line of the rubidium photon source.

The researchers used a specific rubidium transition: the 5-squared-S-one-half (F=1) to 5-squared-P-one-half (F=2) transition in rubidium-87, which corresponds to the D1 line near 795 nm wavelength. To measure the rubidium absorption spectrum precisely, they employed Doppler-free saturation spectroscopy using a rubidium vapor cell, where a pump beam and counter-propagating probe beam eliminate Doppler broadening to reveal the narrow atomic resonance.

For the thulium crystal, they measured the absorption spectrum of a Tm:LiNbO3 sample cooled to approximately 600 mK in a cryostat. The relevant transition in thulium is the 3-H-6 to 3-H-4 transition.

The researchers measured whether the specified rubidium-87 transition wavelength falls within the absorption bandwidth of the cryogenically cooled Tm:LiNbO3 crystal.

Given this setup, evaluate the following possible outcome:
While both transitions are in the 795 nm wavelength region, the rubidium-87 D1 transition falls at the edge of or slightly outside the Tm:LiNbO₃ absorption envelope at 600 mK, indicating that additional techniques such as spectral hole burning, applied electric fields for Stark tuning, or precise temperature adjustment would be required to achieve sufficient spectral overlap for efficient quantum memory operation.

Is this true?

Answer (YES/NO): NO